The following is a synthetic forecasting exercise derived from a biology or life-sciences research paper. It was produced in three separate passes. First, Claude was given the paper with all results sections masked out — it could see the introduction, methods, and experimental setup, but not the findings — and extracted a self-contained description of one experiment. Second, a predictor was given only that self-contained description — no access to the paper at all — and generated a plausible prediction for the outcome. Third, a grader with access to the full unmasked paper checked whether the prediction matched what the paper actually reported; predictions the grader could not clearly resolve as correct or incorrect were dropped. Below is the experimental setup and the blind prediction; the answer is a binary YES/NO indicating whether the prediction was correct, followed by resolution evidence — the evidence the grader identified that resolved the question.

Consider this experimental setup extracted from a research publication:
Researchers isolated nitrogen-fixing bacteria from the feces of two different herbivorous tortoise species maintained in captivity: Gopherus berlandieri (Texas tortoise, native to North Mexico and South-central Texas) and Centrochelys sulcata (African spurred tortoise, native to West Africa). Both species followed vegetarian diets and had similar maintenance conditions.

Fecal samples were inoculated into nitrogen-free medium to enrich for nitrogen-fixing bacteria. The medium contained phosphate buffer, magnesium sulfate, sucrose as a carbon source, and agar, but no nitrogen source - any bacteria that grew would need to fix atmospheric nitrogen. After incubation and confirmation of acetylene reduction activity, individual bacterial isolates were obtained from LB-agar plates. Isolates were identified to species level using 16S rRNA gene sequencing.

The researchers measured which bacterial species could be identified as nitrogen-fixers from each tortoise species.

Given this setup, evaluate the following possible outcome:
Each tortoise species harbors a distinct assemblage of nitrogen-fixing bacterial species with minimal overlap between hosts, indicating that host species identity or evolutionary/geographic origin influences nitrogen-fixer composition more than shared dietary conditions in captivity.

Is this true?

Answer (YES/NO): NO